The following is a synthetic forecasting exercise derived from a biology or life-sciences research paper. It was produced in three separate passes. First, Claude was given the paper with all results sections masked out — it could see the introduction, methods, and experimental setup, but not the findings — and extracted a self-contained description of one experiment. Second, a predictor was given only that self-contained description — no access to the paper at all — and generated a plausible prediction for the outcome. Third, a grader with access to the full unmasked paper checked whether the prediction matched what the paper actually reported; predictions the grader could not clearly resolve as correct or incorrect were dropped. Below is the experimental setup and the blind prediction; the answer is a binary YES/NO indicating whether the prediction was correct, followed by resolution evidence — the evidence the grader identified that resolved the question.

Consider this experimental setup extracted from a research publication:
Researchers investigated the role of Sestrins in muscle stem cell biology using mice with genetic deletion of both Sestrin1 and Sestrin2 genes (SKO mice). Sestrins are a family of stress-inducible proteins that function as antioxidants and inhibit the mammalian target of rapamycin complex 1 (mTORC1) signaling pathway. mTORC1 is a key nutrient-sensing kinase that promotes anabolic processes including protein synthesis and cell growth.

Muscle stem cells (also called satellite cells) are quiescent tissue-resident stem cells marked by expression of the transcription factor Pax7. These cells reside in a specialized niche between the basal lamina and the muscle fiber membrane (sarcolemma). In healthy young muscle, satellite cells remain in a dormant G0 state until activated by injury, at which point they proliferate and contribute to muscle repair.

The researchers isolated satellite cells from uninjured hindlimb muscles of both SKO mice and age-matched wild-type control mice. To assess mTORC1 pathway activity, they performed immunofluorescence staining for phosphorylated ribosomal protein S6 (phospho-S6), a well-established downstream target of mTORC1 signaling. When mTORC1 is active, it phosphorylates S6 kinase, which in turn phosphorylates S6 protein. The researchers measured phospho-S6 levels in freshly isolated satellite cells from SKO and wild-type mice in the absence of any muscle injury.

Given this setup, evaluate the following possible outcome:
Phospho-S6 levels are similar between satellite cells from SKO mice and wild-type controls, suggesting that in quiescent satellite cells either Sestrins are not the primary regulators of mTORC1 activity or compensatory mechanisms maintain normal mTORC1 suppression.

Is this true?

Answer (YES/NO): NO